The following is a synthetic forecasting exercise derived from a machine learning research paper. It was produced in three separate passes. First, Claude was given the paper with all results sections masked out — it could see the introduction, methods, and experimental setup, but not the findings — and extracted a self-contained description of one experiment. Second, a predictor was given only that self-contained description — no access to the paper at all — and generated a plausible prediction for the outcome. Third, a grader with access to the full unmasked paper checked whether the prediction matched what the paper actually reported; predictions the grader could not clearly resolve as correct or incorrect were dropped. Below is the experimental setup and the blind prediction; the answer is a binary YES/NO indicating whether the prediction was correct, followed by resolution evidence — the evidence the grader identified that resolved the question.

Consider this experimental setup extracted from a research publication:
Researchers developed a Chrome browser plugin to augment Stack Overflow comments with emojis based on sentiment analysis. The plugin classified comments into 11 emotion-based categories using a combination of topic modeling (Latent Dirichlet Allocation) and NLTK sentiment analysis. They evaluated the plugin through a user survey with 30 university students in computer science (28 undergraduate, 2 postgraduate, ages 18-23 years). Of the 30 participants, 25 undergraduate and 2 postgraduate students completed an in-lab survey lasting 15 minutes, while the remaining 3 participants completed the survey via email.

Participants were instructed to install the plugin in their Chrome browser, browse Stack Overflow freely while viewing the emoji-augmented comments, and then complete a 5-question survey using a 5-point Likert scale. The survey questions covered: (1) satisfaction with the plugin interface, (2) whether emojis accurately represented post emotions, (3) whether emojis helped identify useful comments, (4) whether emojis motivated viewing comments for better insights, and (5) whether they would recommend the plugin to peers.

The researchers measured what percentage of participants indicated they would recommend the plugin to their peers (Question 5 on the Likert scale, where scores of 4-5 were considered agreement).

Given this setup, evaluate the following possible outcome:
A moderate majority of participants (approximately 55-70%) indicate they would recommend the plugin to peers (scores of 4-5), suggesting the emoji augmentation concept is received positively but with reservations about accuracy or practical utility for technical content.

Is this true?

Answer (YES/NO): NO